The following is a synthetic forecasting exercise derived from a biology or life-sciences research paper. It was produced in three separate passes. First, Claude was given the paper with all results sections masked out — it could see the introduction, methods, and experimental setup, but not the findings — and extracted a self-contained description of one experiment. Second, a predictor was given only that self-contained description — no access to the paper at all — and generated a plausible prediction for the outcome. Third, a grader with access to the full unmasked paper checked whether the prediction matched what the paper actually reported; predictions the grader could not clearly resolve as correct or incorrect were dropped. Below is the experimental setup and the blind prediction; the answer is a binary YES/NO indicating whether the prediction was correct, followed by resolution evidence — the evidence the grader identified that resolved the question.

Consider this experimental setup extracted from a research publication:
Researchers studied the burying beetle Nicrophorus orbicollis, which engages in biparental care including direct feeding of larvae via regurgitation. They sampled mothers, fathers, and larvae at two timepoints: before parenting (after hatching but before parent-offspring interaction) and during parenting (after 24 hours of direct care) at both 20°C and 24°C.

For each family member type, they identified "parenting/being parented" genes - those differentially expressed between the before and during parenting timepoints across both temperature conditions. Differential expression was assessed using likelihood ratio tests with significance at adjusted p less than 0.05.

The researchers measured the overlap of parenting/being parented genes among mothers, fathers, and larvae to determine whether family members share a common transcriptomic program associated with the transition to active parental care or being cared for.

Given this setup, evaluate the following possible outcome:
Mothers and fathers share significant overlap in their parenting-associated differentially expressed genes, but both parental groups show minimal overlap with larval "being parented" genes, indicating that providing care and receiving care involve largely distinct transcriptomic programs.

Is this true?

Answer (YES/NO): NO